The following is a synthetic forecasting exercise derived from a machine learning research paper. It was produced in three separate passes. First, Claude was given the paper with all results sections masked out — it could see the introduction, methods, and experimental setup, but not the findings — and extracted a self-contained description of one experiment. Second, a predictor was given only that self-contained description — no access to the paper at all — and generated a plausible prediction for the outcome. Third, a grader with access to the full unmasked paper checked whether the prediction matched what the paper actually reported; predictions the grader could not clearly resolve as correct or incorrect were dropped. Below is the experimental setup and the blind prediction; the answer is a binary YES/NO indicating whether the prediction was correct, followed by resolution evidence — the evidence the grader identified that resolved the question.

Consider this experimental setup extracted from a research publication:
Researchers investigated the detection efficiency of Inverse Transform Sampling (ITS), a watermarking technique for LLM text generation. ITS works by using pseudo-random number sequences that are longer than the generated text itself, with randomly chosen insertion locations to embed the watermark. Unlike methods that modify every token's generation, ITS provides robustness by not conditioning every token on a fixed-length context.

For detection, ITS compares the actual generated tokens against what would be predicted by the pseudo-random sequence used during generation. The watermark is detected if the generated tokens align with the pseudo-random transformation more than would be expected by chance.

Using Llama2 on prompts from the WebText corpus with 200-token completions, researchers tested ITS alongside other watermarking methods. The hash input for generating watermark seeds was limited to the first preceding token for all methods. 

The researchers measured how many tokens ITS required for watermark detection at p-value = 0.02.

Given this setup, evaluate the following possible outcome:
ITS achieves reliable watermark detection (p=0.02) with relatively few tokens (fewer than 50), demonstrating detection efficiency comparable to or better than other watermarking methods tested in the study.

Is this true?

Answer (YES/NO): NO